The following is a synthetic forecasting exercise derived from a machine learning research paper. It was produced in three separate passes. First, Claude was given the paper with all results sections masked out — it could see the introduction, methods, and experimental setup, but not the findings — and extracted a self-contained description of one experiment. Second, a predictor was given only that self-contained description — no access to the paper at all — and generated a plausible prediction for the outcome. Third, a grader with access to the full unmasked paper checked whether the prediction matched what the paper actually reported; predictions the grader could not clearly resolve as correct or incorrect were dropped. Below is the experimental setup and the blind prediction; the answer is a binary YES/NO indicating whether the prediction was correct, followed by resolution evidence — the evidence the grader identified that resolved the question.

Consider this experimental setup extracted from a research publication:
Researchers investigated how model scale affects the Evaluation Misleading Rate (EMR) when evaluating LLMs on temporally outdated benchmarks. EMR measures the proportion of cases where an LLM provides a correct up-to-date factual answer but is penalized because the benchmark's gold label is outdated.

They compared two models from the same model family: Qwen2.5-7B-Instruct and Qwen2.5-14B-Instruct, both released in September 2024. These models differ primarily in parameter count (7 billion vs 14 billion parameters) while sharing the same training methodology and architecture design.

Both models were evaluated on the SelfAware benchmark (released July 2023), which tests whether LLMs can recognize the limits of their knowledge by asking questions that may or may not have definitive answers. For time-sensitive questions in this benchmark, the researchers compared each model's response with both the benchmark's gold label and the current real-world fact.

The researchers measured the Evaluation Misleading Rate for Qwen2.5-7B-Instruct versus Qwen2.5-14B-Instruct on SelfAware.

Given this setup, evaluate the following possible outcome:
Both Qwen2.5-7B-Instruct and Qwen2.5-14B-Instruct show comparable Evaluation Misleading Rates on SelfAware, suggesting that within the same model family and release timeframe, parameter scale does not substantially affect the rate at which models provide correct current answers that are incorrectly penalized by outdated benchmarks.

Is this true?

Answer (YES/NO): NO